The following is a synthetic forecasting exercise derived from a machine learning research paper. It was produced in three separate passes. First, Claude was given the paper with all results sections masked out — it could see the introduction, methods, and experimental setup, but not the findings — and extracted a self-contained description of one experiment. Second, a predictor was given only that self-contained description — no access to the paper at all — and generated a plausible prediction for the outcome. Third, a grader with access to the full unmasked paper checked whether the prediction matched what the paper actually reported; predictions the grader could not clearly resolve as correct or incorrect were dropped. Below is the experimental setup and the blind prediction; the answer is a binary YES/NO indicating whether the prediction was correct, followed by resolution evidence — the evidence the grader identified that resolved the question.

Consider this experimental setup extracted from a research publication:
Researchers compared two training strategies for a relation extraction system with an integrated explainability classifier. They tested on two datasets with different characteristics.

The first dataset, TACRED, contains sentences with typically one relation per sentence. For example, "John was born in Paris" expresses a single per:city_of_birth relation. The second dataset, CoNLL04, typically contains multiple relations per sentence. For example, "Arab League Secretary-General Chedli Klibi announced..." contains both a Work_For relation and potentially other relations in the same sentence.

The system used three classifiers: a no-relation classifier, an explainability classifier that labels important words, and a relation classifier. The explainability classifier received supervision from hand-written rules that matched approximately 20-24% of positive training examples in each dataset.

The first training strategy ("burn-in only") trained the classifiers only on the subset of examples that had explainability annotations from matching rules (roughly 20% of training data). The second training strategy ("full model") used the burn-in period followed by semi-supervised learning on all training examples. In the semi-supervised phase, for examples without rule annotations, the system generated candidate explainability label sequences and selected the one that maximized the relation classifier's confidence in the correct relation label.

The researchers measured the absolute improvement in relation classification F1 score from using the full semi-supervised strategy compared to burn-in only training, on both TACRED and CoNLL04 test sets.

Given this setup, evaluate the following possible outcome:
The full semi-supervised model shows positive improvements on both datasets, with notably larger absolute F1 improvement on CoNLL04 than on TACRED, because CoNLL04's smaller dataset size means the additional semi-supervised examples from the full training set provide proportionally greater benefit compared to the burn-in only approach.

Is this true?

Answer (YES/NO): NO